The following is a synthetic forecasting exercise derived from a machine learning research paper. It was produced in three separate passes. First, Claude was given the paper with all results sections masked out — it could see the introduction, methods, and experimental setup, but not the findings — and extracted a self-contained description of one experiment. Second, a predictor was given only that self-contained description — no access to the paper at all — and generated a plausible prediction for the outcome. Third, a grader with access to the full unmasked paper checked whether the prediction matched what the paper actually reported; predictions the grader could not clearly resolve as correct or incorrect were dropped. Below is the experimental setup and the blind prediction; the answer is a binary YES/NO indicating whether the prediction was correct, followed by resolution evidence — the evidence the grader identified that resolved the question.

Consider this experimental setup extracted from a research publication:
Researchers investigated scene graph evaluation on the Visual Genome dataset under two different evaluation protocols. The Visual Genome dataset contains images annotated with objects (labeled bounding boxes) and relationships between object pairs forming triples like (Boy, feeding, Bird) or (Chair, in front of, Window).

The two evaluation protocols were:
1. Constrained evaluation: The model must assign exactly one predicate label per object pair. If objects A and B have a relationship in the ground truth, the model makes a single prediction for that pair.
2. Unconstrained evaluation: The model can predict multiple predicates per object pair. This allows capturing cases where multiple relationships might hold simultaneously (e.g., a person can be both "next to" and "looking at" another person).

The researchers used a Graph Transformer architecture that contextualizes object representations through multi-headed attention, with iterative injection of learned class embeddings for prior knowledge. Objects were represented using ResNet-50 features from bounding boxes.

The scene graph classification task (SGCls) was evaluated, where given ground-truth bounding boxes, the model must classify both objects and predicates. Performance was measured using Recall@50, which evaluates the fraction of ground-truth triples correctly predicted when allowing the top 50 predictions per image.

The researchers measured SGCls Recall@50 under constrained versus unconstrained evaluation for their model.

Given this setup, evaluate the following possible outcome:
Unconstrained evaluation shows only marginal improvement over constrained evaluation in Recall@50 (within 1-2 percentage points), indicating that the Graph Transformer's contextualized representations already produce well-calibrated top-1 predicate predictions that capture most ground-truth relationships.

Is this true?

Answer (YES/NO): NO